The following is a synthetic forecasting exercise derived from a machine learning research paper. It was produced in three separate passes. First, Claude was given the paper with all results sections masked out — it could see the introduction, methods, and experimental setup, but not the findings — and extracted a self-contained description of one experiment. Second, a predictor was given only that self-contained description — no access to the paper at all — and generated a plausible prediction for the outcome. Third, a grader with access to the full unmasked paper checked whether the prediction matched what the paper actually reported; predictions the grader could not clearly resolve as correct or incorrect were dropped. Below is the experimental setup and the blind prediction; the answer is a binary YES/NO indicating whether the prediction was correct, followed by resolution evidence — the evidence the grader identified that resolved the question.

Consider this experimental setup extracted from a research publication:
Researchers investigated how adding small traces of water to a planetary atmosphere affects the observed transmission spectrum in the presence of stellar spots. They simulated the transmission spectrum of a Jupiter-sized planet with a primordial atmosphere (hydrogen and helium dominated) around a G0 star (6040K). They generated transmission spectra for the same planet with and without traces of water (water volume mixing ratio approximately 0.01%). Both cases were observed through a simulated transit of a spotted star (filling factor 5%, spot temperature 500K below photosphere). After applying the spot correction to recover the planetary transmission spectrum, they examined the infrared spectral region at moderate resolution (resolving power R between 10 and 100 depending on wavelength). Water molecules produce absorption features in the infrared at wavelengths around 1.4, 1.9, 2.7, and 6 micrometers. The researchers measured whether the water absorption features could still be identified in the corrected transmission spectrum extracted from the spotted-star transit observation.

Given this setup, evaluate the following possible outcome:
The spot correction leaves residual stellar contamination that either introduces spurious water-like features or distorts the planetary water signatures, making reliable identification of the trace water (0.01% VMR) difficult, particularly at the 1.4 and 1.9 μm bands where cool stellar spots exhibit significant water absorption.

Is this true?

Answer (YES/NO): NO